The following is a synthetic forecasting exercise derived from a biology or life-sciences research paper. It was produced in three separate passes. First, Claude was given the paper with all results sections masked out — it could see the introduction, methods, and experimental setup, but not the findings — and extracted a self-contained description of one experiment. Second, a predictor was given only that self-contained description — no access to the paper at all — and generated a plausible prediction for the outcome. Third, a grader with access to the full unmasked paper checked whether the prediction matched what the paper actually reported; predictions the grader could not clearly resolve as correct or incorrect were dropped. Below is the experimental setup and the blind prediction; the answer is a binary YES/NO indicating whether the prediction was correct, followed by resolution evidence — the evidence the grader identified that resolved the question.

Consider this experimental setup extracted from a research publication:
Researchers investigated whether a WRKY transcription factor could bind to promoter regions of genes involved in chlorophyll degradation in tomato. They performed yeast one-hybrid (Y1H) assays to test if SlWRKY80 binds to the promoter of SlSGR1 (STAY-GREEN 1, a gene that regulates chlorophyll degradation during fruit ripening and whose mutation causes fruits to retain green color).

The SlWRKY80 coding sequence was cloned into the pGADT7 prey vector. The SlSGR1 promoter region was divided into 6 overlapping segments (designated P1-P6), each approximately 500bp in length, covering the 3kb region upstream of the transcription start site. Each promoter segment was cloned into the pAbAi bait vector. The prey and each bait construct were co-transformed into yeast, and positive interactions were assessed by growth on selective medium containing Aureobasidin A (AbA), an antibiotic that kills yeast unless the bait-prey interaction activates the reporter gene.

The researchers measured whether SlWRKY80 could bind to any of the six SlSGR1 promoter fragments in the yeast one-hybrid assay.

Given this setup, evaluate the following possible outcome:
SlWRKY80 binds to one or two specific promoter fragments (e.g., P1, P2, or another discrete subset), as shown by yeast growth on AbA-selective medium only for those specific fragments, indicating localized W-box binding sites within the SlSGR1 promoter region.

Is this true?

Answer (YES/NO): YES